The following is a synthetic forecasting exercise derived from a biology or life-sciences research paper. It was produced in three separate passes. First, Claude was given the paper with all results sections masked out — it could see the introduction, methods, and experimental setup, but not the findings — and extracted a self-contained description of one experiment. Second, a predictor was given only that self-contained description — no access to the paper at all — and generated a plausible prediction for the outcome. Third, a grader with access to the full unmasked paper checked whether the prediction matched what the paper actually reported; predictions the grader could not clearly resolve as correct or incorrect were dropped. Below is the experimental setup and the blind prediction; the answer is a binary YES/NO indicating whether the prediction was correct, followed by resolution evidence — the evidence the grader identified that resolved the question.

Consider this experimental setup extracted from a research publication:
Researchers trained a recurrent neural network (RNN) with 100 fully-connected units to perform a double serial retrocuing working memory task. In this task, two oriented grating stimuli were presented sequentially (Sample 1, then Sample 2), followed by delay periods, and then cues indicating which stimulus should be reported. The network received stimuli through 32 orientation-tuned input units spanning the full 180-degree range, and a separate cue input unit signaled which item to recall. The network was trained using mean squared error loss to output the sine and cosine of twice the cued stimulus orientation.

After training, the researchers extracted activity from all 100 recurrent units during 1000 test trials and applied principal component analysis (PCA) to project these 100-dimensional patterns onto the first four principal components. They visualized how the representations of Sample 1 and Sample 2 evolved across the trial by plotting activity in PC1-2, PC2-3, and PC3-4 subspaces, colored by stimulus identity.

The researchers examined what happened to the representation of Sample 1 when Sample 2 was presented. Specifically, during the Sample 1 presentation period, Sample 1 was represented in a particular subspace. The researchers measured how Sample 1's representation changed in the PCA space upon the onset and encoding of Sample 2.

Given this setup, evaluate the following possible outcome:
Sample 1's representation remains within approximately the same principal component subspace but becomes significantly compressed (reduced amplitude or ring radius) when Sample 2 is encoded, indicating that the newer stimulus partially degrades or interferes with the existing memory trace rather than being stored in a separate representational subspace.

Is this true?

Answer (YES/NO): NO